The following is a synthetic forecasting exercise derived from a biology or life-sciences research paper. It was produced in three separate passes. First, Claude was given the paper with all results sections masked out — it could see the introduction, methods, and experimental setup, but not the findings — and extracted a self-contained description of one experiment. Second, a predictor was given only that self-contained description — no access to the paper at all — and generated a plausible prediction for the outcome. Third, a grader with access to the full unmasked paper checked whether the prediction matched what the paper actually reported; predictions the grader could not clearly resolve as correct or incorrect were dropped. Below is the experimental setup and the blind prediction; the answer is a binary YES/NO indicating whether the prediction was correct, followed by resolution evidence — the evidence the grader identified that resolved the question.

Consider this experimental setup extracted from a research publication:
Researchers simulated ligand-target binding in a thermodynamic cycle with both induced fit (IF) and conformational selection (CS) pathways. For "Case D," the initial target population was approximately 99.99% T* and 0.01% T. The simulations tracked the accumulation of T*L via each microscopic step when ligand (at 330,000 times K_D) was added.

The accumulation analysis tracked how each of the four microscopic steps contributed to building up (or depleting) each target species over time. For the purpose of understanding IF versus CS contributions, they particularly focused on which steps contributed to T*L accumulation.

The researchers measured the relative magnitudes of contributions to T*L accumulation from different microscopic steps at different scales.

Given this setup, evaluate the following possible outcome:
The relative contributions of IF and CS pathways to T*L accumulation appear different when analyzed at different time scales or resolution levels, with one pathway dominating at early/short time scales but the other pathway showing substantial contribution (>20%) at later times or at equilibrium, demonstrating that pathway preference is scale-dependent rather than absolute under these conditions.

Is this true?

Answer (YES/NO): NO